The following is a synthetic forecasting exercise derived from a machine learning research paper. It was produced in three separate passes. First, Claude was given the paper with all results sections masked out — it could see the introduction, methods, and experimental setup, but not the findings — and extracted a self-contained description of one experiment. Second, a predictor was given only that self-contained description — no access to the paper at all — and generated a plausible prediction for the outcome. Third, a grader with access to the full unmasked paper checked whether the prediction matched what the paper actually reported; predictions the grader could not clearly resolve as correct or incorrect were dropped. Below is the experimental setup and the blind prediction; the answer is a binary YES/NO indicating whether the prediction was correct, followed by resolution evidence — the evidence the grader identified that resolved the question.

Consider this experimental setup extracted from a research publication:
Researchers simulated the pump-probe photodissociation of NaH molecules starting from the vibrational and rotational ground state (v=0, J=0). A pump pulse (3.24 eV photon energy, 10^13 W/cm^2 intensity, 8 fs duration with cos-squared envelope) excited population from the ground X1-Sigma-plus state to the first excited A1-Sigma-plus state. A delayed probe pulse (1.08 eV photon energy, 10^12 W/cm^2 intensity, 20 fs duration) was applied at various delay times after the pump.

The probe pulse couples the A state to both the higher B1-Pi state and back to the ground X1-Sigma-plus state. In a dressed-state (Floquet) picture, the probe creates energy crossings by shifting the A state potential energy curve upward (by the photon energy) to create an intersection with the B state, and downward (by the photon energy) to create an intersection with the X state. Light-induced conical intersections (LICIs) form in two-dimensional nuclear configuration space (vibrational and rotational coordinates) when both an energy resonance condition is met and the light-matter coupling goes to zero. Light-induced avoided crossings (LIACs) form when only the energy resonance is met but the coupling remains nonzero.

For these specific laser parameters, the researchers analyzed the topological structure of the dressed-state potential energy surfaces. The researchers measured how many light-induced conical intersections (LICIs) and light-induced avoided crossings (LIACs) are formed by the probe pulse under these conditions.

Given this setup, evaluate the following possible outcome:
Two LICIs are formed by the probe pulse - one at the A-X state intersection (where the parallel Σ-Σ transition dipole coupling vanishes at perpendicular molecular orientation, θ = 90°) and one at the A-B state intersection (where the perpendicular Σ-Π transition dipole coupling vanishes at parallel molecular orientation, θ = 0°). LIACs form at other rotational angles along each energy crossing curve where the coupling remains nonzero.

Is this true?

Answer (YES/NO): NO